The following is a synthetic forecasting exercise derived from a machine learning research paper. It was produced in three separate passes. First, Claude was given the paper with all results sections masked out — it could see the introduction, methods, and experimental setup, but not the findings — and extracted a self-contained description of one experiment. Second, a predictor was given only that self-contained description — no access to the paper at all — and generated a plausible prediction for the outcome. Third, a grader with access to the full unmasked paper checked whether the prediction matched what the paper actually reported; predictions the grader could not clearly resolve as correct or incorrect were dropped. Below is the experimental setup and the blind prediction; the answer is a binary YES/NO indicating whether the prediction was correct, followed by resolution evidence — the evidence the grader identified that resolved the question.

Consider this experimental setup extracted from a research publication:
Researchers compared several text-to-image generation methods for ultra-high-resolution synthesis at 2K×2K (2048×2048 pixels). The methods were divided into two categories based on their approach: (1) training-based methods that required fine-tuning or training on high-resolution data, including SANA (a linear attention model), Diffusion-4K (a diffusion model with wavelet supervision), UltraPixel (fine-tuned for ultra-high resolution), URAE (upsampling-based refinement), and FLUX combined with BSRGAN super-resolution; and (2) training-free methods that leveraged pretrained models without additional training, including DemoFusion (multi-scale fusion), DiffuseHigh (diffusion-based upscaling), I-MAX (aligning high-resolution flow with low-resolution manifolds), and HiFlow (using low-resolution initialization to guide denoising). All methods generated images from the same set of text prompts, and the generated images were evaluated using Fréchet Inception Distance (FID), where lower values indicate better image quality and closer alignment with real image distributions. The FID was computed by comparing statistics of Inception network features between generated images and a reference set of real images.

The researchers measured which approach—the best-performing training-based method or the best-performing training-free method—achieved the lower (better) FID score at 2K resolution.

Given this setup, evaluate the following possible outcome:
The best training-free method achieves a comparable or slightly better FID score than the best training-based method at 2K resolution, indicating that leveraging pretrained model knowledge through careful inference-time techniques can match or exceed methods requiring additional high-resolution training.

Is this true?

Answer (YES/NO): NO